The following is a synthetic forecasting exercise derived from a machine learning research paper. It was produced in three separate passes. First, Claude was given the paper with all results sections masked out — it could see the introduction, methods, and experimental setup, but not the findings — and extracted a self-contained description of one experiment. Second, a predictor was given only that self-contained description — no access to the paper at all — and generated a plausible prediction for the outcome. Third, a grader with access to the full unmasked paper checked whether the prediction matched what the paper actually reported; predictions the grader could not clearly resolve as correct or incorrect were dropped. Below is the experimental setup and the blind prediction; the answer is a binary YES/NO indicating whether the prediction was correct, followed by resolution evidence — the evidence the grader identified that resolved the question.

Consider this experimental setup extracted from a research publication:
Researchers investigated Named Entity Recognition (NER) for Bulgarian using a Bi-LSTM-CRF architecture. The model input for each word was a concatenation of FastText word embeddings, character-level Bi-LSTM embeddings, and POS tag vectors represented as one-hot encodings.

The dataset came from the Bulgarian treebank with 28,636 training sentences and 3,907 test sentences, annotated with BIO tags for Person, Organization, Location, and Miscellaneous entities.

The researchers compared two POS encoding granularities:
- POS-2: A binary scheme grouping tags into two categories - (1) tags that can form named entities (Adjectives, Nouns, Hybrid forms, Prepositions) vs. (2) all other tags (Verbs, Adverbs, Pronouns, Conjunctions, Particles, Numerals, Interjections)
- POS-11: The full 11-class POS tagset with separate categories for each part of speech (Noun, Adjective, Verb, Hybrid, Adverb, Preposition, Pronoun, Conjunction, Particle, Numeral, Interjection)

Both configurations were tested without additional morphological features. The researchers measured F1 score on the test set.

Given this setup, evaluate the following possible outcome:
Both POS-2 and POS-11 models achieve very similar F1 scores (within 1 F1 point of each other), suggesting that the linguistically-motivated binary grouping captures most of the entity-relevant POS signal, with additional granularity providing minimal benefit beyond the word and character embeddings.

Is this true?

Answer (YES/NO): YES